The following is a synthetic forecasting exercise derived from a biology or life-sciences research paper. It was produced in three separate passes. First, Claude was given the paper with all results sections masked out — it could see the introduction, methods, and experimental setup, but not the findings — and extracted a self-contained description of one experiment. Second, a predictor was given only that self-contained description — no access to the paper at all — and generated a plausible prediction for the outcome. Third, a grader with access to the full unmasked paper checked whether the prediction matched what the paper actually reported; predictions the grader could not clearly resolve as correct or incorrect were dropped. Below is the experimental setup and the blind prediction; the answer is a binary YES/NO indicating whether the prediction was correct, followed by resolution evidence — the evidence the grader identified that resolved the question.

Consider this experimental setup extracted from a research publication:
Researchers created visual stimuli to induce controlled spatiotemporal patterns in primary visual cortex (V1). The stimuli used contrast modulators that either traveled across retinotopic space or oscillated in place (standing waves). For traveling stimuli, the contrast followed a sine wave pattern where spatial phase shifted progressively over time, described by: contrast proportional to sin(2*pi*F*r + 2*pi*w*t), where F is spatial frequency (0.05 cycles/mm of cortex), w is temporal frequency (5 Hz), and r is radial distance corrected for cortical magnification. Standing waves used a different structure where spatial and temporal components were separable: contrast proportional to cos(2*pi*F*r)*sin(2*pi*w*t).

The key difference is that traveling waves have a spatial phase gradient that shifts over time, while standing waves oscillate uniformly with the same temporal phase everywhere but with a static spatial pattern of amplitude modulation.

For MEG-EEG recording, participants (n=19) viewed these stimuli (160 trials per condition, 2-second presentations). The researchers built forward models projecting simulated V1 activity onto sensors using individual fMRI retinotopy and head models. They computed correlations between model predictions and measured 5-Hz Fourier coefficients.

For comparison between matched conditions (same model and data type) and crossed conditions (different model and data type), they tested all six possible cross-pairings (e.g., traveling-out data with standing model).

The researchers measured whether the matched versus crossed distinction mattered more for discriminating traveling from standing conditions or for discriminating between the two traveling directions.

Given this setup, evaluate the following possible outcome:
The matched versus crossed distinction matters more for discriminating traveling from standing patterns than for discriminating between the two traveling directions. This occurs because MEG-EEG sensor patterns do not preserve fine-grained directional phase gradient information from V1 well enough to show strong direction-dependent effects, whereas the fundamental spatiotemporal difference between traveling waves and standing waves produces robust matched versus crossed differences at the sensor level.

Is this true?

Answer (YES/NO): NO